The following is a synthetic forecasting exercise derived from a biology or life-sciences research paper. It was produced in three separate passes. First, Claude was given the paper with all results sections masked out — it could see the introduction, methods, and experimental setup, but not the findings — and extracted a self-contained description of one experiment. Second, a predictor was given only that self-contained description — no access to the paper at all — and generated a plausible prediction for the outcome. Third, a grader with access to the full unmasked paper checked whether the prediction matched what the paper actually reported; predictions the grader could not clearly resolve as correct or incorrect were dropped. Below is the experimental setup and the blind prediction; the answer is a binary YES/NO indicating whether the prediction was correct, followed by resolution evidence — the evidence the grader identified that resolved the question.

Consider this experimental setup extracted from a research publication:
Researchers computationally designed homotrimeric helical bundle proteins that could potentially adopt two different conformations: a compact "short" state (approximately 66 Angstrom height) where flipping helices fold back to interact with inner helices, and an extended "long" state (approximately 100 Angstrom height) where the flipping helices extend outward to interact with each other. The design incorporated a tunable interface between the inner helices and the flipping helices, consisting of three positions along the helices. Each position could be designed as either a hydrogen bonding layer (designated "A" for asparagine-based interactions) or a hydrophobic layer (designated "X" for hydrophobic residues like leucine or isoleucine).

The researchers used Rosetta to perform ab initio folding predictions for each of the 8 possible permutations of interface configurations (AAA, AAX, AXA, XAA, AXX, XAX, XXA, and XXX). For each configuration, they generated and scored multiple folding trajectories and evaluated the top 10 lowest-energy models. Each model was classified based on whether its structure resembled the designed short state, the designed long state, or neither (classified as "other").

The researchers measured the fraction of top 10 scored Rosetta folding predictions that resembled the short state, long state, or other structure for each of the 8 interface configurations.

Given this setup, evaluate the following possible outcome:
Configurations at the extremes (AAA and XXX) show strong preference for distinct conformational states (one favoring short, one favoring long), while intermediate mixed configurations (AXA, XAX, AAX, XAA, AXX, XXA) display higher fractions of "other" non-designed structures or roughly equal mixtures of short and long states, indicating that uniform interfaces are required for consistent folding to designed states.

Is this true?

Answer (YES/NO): NO